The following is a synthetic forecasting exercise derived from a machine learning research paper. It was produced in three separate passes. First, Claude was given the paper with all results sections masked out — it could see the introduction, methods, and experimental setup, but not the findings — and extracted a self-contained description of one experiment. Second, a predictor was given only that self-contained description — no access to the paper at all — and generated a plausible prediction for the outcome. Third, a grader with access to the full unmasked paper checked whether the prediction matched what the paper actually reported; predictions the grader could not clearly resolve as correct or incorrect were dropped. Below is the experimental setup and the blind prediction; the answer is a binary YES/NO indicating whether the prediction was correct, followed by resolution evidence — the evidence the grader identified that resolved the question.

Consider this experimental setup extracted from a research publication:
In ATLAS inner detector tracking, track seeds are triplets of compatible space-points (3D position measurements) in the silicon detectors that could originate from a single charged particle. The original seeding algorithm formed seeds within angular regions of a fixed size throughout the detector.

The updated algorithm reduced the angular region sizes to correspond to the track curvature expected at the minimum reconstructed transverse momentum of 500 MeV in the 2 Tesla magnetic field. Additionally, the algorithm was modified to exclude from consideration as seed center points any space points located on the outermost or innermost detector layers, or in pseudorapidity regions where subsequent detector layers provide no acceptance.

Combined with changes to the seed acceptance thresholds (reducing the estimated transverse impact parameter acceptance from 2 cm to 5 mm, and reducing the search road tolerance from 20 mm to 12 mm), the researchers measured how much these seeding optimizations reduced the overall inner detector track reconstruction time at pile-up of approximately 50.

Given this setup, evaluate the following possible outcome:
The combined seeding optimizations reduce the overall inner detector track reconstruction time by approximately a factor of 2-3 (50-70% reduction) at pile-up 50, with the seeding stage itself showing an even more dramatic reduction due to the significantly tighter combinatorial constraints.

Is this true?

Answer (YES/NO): YES